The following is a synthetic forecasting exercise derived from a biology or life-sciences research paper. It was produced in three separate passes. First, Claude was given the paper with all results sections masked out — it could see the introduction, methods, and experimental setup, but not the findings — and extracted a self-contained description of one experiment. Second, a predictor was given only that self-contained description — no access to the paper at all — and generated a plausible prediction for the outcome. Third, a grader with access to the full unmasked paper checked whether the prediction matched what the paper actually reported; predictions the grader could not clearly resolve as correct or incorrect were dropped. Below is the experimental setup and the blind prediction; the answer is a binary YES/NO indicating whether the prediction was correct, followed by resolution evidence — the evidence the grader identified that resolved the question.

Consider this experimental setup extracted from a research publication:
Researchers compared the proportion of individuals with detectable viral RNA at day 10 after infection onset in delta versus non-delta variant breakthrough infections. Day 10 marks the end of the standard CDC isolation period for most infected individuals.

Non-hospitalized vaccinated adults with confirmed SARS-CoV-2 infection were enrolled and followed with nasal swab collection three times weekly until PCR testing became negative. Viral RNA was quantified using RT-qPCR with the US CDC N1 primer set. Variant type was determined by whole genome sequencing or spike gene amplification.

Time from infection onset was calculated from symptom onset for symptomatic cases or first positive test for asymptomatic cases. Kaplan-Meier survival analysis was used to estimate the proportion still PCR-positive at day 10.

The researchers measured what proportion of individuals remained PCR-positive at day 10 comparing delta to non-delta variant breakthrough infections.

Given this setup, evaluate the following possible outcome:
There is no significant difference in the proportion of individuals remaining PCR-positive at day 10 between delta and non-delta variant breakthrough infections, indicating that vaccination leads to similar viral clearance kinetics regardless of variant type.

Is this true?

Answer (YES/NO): NO